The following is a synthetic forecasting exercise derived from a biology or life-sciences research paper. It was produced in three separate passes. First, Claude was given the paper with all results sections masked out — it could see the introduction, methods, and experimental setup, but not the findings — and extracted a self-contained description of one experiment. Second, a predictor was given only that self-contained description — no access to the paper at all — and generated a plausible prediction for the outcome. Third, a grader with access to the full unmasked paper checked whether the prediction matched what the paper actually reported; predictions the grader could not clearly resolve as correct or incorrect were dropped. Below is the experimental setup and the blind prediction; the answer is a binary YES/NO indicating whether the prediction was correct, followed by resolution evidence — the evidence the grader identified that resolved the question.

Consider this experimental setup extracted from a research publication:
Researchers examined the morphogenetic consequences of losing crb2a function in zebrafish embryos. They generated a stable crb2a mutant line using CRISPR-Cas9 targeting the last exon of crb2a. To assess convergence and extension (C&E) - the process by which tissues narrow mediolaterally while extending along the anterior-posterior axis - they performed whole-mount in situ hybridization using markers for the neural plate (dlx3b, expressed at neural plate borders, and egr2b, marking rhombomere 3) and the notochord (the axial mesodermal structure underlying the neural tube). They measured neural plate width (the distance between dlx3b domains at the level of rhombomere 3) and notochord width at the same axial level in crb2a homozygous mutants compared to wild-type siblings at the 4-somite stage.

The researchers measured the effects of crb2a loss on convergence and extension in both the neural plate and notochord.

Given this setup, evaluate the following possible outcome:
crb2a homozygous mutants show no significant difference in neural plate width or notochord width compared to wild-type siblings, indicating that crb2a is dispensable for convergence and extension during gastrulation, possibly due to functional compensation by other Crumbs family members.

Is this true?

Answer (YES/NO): NO